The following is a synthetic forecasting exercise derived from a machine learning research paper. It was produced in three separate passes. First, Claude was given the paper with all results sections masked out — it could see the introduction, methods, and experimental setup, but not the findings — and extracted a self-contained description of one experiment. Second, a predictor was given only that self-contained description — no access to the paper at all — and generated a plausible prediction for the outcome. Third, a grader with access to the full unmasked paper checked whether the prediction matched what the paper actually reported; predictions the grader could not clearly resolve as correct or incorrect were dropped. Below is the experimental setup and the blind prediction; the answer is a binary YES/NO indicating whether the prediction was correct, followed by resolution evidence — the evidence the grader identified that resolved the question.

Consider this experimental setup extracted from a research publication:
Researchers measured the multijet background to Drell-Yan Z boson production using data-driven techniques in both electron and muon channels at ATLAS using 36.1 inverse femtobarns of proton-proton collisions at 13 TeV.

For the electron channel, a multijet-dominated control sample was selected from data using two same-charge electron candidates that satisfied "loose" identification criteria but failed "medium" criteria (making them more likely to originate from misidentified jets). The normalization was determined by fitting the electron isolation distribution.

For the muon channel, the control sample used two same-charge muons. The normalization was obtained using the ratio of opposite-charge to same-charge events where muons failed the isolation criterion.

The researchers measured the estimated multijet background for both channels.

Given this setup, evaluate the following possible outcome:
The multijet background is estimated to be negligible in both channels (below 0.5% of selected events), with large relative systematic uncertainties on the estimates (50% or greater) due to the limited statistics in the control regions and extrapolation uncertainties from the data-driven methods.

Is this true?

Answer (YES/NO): NO